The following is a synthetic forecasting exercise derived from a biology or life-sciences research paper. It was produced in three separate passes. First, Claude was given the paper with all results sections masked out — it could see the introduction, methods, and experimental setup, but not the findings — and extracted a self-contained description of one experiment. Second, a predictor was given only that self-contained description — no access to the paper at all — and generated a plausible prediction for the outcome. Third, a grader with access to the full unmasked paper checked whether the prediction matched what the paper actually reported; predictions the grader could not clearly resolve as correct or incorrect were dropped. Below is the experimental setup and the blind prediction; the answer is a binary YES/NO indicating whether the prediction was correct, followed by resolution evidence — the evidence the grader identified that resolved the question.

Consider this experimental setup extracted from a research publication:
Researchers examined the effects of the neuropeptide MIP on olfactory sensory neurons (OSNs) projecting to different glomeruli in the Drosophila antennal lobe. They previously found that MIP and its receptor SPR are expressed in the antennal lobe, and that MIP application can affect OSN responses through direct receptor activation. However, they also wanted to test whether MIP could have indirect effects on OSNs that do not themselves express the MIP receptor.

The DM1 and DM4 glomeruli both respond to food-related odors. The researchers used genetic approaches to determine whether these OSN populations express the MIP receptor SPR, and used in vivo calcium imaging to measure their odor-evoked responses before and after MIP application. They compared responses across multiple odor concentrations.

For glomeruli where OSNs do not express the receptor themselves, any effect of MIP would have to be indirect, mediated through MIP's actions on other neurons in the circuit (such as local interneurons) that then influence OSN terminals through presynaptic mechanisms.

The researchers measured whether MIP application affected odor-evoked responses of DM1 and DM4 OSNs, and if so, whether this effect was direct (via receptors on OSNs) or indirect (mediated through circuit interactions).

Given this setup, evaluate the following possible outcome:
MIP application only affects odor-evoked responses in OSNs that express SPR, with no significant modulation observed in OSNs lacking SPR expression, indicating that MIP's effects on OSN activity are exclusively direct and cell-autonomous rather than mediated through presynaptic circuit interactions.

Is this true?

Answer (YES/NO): NO